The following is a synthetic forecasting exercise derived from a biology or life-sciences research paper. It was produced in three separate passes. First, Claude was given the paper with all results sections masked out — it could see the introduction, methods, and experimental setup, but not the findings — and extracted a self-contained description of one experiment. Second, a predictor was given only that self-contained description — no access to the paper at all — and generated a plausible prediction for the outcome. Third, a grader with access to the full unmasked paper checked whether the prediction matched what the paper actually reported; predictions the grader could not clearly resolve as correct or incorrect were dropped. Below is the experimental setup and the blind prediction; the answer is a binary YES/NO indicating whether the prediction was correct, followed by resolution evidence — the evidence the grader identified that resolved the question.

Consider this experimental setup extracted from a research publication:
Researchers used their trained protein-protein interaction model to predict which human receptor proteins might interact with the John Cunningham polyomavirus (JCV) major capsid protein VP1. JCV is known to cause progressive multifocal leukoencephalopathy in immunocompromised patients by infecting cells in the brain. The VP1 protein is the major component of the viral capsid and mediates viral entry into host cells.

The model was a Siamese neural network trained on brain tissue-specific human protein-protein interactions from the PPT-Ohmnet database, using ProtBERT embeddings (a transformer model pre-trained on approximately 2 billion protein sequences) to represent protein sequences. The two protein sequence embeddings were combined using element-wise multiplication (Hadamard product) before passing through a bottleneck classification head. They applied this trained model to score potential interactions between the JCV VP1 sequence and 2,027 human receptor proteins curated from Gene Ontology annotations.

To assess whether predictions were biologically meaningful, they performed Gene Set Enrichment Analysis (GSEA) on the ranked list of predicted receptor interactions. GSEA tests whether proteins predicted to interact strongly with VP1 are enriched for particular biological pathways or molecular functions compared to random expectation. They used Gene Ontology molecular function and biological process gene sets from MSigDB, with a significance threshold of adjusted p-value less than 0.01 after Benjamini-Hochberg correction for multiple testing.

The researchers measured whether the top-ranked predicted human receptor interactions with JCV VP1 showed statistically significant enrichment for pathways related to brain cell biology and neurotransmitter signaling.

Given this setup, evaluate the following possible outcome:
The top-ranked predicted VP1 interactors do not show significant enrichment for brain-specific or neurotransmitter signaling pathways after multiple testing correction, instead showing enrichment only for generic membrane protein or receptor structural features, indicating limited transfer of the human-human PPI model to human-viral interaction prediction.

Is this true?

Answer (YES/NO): NO